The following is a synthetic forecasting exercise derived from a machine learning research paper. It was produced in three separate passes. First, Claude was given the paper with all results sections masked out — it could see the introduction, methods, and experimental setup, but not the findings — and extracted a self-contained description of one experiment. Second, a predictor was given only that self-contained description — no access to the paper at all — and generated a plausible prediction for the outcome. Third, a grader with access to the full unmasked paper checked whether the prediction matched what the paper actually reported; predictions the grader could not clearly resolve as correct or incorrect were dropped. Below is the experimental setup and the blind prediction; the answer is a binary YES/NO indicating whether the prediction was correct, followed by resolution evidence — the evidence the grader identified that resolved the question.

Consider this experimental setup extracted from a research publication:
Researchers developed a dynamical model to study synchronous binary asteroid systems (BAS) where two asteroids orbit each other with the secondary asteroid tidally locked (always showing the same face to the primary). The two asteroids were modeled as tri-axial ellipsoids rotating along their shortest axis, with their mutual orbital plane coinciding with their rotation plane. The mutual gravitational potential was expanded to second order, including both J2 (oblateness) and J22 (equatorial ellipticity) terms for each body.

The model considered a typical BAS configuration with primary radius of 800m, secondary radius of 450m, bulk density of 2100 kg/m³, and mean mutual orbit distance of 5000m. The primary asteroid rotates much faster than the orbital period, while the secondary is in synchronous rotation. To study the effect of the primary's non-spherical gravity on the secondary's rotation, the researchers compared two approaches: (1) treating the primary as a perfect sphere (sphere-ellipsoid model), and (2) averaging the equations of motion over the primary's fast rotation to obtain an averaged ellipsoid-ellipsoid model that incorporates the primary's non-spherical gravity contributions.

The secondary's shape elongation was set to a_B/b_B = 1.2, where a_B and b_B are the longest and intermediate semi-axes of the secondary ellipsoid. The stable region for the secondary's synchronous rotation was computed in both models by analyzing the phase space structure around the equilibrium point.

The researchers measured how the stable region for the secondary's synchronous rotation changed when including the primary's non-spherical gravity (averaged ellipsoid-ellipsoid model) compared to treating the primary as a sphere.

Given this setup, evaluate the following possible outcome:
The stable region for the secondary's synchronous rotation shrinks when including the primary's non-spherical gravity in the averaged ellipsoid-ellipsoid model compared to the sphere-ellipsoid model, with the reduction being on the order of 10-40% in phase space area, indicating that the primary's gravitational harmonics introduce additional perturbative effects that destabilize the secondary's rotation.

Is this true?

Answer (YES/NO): NO